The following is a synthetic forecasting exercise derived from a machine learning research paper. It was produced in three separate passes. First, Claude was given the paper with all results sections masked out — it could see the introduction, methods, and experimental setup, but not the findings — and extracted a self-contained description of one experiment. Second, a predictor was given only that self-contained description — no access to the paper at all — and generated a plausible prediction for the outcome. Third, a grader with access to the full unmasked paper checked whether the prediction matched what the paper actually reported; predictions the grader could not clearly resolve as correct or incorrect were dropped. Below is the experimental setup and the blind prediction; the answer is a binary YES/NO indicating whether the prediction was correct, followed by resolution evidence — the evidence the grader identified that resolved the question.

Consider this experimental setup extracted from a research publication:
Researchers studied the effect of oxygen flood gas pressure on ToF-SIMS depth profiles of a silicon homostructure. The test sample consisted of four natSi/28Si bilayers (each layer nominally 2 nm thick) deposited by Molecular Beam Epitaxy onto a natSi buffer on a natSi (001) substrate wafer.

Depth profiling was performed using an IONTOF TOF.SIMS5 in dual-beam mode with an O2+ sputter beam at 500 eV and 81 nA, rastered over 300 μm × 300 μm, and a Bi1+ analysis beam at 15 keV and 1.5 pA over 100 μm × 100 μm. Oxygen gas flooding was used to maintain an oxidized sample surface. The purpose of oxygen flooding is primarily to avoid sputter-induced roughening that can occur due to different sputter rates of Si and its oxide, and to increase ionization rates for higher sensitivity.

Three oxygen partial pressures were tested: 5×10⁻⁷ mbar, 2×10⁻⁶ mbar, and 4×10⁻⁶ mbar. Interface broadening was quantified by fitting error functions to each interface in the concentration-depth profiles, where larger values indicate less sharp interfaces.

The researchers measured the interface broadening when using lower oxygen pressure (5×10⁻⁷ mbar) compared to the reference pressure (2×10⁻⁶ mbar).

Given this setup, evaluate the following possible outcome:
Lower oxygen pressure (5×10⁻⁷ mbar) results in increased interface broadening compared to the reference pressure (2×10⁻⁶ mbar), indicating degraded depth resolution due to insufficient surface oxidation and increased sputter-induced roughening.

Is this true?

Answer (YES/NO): YES